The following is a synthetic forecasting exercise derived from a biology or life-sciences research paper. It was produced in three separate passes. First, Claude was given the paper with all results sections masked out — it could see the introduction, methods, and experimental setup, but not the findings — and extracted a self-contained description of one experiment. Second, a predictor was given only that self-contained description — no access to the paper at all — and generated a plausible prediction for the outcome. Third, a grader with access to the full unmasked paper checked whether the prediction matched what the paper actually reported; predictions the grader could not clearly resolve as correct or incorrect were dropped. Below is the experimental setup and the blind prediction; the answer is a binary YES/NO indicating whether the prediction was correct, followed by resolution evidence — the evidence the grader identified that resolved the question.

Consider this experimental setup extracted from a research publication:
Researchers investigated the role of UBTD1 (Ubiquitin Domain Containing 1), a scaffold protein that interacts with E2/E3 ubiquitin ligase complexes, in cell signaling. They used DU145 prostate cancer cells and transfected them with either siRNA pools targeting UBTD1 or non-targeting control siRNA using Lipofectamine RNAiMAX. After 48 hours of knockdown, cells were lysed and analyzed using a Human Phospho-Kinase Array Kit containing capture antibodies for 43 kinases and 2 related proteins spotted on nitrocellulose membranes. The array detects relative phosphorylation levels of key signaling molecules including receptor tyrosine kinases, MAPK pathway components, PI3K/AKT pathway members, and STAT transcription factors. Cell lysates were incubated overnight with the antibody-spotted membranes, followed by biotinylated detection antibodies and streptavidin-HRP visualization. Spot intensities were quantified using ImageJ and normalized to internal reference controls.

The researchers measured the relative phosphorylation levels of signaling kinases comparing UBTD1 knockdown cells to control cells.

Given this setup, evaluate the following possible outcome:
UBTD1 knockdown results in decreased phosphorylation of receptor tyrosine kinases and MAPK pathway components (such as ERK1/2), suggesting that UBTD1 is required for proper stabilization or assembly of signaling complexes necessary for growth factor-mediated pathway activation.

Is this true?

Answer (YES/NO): NO